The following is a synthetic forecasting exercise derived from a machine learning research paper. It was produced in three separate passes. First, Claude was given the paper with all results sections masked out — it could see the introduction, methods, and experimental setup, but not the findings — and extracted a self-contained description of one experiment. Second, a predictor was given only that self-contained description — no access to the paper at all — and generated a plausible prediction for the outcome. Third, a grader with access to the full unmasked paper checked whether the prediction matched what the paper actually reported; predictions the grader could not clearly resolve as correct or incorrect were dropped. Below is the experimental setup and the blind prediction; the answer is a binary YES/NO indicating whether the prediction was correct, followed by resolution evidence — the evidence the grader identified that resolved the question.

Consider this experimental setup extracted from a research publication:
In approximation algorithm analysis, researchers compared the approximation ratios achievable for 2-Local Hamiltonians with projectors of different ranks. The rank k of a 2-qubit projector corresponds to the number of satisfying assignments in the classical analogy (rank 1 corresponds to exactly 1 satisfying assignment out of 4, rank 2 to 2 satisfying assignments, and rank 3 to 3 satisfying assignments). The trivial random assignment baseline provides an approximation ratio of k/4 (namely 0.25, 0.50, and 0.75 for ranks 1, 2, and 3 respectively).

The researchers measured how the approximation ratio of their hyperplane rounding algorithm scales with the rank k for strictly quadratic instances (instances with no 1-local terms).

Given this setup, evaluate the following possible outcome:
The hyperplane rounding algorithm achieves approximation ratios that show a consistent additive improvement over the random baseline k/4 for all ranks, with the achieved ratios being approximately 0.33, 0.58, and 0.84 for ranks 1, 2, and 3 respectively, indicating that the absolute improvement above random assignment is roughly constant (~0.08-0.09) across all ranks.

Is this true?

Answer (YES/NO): NO